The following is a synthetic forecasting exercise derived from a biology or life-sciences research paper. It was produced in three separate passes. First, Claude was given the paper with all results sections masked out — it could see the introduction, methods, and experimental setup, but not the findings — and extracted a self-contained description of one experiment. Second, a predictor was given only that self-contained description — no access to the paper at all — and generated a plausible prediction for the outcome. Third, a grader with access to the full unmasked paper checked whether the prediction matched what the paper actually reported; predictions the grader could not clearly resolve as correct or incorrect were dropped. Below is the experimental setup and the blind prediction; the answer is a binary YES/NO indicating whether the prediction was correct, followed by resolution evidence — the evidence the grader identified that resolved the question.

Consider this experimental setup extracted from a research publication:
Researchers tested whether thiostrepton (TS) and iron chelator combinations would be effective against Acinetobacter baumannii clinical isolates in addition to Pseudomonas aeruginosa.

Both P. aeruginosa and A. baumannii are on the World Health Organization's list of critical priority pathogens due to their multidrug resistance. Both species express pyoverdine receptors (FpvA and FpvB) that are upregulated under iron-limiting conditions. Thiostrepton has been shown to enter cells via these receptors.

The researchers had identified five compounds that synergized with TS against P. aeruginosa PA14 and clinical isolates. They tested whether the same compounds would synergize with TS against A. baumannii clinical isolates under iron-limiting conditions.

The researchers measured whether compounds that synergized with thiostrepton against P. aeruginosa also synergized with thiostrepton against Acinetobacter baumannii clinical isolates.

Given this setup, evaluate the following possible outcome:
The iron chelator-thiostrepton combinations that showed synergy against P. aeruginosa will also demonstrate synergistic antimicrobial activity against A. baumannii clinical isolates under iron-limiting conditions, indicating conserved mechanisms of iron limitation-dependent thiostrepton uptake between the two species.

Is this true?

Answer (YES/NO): YES